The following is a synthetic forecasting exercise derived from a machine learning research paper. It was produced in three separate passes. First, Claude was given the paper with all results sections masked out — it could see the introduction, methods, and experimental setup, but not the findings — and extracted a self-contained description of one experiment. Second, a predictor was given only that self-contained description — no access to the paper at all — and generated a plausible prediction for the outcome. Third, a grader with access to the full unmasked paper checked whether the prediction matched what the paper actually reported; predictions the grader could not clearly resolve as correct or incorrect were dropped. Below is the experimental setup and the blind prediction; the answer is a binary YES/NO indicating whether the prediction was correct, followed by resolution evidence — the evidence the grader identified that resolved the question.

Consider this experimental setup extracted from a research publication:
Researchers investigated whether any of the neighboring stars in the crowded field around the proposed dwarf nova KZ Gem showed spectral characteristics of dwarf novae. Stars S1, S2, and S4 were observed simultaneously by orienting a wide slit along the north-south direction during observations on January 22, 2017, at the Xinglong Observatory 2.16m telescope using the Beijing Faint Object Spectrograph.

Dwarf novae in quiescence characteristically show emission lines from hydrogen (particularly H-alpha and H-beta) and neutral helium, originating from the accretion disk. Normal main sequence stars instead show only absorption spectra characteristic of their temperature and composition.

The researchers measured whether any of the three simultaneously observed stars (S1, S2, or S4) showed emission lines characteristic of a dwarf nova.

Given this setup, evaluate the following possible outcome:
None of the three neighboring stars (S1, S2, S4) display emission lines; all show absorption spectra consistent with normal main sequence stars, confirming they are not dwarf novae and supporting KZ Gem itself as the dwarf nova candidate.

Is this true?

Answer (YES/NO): YES